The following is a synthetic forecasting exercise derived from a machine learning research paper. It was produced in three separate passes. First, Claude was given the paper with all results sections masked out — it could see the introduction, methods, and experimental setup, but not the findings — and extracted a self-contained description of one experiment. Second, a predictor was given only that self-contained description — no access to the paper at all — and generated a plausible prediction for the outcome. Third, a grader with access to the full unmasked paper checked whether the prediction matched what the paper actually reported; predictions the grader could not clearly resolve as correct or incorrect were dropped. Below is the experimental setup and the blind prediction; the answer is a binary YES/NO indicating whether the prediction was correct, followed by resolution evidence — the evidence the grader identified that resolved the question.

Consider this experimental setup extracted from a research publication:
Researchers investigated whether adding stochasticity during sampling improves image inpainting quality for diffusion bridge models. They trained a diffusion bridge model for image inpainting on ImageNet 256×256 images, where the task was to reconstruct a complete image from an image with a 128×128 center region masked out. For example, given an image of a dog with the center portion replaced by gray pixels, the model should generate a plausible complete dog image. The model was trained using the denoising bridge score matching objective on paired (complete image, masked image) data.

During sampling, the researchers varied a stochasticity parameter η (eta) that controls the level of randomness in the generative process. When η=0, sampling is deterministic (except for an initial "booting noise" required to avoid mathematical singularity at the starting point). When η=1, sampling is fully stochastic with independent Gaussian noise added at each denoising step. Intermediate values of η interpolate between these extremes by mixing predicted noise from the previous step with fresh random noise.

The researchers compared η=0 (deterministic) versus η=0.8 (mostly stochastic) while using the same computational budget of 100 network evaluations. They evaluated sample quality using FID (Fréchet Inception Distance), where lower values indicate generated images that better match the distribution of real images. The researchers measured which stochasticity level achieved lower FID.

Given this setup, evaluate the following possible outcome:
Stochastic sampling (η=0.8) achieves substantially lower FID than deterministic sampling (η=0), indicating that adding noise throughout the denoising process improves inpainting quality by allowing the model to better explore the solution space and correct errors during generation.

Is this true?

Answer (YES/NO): NO